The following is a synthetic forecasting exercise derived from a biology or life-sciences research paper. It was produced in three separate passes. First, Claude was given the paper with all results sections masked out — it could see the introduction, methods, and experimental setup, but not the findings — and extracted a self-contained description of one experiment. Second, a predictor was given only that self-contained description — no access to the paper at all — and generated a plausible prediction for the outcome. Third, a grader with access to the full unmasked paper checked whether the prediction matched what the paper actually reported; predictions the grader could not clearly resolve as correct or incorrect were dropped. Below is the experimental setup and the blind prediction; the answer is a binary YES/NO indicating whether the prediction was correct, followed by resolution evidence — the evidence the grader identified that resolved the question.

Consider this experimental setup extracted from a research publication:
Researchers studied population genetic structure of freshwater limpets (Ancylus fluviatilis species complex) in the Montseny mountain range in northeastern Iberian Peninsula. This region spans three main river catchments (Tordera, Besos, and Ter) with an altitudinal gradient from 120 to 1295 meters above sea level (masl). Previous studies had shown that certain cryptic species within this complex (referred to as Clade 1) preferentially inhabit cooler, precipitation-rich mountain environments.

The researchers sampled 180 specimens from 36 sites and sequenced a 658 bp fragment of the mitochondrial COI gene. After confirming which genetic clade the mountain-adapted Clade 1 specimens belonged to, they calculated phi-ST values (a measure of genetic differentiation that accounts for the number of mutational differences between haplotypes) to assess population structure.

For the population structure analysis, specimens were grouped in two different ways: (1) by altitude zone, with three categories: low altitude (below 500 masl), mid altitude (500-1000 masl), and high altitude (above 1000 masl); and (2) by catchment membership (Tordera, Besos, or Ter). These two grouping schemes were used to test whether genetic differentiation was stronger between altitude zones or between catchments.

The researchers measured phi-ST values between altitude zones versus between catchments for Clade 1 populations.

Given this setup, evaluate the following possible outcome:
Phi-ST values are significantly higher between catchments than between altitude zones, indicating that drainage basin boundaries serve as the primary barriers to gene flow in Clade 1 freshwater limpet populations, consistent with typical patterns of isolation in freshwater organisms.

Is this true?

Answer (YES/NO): NO